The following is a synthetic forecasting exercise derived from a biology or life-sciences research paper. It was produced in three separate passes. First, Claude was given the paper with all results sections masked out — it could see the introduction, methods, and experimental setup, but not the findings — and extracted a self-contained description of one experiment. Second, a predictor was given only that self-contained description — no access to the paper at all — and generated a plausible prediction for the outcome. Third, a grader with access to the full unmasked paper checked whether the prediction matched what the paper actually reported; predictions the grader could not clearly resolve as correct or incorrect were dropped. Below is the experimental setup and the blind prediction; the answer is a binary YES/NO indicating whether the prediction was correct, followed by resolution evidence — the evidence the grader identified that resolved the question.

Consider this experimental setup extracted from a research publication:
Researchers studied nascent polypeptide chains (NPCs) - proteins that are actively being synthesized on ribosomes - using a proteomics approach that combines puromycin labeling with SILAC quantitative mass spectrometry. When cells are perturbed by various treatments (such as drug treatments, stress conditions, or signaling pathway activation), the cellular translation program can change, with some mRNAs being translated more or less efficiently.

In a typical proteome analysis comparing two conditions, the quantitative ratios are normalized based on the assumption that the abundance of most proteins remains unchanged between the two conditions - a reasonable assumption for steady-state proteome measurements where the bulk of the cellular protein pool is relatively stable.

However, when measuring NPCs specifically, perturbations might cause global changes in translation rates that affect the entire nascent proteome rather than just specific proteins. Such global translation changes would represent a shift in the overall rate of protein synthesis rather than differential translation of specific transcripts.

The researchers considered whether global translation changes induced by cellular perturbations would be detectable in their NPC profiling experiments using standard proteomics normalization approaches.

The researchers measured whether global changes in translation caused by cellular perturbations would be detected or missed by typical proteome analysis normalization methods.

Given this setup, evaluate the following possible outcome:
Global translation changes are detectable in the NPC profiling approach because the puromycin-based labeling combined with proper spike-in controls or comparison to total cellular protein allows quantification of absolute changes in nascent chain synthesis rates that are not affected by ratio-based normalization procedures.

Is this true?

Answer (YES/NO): NO